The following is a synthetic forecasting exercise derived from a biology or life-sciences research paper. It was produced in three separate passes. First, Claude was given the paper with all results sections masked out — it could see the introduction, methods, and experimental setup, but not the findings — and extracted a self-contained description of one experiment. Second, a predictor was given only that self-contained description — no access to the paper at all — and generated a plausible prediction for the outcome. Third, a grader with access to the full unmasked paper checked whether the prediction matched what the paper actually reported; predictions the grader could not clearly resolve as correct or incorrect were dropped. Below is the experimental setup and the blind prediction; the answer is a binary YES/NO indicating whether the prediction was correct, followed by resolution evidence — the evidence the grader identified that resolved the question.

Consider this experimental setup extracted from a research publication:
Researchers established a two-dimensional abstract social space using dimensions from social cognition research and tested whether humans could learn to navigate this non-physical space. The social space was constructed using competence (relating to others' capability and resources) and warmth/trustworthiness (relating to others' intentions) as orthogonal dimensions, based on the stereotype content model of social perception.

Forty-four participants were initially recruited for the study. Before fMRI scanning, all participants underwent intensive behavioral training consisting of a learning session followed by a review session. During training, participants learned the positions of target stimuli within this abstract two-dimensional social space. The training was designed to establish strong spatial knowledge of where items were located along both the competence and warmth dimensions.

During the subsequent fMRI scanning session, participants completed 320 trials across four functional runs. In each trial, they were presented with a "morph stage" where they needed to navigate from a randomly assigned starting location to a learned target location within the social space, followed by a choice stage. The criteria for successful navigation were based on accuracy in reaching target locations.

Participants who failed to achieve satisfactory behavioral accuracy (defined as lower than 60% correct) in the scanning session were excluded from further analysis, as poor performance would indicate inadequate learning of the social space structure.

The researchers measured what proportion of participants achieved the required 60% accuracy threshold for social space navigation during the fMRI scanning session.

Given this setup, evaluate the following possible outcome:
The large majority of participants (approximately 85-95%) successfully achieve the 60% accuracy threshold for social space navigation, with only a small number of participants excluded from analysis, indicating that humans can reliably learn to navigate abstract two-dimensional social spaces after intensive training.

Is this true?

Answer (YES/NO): YES